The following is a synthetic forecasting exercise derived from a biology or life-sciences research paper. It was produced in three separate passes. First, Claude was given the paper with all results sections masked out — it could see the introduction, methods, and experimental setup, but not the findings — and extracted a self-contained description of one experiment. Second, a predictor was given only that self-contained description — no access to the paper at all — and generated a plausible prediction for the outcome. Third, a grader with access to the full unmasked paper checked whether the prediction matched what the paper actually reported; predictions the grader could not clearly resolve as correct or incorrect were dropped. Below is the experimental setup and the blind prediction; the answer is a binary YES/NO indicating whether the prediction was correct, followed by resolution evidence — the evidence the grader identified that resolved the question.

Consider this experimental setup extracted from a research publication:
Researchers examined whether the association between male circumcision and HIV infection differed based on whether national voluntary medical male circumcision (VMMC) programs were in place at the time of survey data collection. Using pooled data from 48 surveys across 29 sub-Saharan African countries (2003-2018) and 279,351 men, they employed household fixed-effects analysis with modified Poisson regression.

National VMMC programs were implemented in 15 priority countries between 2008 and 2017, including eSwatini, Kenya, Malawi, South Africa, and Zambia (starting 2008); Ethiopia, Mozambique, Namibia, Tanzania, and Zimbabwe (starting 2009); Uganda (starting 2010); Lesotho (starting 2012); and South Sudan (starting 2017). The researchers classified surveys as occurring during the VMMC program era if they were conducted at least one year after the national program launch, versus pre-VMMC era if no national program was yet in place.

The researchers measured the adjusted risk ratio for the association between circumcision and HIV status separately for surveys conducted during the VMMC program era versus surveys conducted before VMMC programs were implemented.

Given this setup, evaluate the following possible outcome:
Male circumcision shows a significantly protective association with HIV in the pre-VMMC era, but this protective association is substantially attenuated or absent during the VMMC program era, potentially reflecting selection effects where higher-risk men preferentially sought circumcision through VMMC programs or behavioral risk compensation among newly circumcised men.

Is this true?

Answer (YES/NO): NO